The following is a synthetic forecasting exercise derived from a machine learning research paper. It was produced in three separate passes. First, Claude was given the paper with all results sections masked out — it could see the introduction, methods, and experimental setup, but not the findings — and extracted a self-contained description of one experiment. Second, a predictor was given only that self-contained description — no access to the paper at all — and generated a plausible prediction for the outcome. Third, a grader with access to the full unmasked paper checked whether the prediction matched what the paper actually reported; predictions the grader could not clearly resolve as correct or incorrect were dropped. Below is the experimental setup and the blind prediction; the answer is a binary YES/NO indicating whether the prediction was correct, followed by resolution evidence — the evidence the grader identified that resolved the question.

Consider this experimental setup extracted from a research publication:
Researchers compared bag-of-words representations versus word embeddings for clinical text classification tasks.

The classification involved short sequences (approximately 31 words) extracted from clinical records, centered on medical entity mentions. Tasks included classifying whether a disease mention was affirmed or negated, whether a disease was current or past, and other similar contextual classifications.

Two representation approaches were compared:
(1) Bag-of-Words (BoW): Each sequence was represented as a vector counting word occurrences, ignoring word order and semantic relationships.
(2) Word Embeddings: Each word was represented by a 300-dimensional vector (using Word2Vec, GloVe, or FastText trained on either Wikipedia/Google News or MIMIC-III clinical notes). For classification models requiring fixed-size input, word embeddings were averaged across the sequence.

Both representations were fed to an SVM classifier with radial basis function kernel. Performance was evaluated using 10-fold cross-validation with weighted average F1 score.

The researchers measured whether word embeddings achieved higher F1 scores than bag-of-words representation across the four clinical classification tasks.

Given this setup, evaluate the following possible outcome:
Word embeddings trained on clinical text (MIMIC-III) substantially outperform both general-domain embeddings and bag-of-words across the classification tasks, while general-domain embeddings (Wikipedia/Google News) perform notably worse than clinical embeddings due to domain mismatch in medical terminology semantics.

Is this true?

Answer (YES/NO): NO